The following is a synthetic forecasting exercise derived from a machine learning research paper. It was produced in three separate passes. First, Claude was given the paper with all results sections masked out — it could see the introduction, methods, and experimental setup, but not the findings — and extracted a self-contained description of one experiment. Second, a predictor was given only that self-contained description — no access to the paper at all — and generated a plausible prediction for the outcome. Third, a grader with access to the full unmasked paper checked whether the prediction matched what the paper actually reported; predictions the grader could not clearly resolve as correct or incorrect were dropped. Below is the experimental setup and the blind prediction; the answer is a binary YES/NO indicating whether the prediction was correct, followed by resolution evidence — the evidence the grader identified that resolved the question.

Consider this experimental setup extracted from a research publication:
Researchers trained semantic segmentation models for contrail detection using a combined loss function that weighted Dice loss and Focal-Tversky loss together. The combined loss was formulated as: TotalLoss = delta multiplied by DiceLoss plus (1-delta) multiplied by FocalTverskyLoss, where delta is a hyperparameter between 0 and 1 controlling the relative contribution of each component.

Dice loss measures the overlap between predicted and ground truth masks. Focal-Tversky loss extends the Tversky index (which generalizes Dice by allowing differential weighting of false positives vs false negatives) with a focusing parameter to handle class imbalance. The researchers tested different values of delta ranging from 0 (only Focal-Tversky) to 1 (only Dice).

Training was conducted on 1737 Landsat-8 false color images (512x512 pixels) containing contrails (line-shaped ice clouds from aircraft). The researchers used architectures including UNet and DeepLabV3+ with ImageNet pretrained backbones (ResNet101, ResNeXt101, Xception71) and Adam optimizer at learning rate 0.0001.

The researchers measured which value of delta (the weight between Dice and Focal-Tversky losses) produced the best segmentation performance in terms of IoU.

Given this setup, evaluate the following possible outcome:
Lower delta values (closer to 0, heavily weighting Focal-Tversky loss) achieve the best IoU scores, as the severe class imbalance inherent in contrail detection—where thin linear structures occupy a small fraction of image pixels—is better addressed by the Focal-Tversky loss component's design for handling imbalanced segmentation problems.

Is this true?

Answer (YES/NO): NO